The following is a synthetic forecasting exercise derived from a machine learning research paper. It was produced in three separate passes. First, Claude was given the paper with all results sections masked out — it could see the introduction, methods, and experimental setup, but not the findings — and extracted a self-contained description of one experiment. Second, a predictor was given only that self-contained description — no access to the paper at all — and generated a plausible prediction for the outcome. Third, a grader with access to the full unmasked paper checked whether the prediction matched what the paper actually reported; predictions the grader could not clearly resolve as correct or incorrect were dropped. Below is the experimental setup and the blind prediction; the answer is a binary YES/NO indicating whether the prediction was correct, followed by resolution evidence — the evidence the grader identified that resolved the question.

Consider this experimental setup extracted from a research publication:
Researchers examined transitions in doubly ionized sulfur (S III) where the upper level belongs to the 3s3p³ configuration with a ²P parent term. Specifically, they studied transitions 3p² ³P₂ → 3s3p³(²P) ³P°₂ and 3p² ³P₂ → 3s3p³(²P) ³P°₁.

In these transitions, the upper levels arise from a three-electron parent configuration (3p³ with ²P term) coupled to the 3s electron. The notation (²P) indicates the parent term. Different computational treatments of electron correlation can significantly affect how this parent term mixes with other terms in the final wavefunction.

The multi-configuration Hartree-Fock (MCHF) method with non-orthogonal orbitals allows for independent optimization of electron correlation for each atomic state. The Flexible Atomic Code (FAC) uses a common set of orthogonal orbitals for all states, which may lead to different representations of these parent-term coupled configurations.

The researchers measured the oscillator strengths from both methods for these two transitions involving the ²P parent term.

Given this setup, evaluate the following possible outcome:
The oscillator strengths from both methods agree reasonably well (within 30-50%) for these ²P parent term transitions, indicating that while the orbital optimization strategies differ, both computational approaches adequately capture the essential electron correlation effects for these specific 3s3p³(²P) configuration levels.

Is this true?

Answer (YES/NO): NO